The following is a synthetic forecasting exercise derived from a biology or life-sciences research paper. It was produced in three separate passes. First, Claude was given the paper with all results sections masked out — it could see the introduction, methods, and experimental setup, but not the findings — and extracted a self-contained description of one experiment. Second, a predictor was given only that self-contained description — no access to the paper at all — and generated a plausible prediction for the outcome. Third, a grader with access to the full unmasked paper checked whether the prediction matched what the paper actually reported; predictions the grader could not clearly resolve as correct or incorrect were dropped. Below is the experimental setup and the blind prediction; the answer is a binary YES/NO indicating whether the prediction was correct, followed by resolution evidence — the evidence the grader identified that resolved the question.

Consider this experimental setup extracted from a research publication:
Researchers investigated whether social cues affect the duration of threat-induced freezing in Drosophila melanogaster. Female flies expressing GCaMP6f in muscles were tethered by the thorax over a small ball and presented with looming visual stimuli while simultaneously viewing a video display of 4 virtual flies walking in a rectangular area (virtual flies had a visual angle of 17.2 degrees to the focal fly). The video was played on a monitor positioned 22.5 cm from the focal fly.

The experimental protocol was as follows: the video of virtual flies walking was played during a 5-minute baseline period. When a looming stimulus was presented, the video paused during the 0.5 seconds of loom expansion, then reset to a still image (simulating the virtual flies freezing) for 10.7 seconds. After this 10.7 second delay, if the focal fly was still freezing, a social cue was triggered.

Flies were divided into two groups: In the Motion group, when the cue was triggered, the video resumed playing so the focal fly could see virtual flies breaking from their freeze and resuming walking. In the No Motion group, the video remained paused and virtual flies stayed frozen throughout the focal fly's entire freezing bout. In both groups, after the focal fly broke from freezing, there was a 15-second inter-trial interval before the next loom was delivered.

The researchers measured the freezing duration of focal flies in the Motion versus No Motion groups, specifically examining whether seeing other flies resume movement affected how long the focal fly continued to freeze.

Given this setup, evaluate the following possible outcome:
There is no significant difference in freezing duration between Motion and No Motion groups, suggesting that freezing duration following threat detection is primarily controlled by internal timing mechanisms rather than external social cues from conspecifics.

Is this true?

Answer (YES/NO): NO